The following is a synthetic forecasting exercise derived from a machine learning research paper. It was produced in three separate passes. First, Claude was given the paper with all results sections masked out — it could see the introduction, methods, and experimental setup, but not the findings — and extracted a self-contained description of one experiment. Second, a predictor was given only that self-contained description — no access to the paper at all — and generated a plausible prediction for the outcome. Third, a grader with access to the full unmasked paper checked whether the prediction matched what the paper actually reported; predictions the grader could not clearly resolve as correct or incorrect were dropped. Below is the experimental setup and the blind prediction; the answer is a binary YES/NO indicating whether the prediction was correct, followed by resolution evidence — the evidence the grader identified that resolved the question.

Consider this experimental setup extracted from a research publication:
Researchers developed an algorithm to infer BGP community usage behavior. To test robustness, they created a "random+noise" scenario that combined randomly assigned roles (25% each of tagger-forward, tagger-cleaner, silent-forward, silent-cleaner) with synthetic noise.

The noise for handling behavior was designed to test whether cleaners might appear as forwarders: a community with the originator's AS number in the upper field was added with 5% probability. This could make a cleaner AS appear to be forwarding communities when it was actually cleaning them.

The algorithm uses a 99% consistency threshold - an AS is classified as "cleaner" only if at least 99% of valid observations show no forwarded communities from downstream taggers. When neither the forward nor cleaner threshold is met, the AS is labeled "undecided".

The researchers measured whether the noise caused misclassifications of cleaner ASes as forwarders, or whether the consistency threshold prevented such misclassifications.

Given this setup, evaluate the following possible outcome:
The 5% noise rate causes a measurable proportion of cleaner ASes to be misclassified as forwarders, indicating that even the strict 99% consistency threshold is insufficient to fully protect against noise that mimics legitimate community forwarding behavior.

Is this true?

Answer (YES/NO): NO